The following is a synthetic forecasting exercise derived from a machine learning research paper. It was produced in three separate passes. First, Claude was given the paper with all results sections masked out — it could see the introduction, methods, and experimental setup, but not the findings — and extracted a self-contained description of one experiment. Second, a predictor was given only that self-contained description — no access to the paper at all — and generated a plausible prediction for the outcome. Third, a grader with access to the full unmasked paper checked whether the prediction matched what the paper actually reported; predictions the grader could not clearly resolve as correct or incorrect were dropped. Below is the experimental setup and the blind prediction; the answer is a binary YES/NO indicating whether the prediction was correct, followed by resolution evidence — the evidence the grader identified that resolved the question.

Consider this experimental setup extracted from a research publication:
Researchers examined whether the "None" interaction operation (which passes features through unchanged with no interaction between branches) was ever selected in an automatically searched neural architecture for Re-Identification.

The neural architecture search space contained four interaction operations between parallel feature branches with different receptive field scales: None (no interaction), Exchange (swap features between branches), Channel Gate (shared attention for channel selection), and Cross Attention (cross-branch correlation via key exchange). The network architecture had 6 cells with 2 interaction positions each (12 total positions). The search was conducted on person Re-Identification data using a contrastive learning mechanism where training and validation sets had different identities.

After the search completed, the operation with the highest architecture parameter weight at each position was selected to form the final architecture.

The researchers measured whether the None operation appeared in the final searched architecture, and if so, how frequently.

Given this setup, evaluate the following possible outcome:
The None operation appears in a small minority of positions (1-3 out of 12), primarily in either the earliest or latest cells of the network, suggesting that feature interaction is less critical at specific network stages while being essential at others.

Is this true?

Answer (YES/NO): NO